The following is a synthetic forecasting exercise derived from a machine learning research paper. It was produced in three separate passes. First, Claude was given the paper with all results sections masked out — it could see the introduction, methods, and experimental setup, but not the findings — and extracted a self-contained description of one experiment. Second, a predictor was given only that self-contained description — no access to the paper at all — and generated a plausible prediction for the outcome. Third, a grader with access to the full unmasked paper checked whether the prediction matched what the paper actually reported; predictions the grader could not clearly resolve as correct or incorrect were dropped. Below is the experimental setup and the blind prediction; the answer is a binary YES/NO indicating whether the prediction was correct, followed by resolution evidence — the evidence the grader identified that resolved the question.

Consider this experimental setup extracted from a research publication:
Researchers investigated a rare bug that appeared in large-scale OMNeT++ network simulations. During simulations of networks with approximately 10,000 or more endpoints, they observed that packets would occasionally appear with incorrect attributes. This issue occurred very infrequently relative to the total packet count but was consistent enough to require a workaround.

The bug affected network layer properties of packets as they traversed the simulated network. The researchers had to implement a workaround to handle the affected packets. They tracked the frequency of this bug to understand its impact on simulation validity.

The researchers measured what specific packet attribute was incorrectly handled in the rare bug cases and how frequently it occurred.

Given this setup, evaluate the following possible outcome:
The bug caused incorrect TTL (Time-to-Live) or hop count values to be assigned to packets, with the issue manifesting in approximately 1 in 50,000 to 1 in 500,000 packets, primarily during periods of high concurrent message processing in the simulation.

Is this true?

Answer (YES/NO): NO